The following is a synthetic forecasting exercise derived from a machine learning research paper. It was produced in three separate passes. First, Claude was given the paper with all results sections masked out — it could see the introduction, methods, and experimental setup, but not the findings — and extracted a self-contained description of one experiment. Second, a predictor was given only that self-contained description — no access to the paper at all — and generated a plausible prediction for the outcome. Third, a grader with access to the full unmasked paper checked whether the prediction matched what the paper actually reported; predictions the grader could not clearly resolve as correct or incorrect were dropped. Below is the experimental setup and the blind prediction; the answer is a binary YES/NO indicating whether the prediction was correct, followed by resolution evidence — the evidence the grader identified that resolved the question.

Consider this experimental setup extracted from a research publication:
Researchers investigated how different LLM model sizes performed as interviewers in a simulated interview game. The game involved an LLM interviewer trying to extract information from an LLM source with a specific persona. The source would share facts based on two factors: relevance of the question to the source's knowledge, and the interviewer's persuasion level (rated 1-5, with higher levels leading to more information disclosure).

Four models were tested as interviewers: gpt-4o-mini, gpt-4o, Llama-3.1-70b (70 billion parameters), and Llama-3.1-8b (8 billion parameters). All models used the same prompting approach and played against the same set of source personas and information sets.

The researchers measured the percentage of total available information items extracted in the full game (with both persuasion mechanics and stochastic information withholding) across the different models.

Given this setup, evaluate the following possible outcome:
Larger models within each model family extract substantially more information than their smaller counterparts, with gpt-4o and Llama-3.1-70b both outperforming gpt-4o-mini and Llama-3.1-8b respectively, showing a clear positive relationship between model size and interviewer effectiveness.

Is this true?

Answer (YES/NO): NO